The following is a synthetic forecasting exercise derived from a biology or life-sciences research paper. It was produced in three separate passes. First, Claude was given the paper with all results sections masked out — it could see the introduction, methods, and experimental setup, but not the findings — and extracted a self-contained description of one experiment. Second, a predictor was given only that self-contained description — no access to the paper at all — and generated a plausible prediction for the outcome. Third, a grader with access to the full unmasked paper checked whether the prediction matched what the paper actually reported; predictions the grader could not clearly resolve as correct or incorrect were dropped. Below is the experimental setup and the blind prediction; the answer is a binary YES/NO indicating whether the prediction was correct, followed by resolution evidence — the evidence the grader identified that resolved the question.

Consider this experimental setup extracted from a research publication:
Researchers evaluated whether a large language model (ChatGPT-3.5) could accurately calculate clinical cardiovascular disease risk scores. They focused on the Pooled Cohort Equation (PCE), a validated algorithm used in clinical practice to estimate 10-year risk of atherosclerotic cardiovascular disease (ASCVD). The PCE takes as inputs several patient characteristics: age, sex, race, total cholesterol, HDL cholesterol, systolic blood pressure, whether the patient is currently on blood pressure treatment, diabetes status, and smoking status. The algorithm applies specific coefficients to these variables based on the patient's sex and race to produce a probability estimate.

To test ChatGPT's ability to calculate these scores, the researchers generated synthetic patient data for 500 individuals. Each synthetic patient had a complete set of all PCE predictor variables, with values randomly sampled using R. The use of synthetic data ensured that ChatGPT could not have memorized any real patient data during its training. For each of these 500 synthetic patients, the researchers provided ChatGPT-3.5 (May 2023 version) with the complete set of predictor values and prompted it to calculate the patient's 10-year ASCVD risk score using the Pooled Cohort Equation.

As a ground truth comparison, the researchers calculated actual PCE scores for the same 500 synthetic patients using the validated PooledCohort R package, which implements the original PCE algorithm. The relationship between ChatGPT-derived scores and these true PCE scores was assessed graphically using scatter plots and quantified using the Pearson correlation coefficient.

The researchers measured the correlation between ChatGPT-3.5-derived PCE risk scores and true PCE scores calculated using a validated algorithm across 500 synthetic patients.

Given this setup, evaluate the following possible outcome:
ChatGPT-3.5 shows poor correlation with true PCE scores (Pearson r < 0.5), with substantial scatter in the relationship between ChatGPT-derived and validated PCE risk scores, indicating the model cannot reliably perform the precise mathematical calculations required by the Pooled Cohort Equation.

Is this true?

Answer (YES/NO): YES